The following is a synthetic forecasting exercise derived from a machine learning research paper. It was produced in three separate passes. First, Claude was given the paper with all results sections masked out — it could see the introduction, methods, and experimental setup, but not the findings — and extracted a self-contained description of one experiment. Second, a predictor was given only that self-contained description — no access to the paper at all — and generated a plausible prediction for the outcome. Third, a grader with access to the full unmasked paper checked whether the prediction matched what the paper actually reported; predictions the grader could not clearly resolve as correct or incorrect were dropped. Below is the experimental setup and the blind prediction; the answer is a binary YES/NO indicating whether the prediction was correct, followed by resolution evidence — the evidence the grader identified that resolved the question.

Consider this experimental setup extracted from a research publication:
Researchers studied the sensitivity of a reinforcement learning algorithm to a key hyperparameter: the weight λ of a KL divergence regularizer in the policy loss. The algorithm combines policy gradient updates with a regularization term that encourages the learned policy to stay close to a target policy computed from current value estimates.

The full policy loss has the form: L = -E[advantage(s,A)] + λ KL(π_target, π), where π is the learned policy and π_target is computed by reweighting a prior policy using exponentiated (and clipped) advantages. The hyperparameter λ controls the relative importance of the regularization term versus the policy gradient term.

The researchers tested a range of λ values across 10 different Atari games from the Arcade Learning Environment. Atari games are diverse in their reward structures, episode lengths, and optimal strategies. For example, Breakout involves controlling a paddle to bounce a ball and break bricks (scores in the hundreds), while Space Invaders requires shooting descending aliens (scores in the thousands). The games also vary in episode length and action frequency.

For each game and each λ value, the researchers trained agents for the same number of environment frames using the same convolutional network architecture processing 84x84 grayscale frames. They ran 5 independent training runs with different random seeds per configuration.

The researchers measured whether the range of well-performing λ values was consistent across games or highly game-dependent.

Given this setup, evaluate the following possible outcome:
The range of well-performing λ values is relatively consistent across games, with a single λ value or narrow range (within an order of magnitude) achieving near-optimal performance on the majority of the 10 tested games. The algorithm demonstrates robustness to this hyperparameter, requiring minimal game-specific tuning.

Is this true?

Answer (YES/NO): YES